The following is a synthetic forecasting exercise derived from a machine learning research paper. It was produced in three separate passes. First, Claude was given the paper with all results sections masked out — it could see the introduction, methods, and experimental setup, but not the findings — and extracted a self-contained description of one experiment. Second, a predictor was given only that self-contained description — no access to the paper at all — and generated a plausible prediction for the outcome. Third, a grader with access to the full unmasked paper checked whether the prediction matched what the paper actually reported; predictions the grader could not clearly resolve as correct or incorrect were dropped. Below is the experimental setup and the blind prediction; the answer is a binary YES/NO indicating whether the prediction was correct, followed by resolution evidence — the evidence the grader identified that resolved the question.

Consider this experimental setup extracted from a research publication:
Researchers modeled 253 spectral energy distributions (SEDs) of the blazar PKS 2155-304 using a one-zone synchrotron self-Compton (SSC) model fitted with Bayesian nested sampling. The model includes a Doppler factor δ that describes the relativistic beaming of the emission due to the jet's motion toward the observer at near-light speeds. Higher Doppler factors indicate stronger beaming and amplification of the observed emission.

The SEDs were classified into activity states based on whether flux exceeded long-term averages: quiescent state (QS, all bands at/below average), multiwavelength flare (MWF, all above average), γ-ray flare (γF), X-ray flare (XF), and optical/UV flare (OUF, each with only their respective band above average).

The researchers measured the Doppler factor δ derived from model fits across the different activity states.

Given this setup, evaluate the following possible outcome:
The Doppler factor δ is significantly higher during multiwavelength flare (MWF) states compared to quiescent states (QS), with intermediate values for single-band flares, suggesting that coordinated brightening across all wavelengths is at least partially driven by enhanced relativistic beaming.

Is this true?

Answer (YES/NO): NO